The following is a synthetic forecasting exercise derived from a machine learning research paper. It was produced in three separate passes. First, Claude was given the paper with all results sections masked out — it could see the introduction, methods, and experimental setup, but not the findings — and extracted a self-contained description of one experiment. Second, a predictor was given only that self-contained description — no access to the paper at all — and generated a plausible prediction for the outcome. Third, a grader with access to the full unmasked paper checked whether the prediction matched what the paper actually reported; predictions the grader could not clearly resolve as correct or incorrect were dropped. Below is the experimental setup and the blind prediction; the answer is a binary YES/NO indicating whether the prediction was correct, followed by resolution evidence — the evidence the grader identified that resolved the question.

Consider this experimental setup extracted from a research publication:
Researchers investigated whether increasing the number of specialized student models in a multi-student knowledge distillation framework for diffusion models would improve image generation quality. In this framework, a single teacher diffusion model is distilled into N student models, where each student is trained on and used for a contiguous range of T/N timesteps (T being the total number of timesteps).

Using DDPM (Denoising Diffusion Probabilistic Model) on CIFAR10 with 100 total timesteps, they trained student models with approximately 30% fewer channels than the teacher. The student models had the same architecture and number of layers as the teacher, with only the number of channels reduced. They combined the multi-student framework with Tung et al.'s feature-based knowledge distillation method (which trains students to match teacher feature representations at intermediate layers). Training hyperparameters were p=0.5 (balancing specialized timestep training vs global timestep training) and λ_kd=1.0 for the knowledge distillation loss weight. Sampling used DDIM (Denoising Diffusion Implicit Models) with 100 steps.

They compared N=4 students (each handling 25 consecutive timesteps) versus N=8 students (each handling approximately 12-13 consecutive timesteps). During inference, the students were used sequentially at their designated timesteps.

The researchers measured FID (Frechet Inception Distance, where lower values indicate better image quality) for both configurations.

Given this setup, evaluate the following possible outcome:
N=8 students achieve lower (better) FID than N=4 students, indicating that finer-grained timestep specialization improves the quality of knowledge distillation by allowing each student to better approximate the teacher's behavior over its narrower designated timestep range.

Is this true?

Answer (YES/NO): YES